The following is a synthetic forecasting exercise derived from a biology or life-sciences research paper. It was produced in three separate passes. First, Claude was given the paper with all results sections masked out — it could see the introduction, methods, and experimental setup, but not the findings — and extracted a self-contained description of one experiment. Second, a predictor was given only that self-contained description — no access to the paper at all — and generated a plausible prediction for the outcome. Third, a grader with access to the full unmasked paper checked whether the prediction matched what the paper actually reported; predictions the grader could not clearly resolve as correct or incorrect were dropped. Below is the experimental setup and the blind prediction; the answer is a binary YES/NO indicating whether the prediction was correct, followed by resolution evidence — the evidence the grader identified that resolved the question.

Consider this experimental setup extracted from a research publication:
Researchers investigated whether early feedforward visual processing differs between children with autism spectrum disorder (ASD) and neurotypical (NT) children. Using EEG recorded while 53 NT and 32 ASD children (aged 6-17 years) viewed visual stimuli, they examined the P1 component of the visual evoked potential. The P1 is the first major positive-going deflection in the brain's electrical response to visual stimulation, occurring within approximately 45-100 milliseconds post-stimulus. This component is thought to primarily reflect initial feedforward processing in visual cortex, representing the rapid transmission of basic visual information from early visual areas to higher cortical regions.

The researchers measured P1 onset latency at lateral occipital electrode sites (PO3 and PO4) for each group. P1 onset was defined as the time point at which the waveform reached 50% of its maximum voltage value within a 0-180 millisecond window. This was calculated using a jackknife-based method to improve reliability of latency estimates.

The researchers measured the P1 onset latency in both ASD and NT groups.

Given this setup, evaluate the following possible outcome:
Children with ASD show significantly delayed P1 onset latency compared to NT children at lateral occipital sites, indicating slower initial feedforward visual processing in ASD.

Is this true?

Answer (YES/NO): NO